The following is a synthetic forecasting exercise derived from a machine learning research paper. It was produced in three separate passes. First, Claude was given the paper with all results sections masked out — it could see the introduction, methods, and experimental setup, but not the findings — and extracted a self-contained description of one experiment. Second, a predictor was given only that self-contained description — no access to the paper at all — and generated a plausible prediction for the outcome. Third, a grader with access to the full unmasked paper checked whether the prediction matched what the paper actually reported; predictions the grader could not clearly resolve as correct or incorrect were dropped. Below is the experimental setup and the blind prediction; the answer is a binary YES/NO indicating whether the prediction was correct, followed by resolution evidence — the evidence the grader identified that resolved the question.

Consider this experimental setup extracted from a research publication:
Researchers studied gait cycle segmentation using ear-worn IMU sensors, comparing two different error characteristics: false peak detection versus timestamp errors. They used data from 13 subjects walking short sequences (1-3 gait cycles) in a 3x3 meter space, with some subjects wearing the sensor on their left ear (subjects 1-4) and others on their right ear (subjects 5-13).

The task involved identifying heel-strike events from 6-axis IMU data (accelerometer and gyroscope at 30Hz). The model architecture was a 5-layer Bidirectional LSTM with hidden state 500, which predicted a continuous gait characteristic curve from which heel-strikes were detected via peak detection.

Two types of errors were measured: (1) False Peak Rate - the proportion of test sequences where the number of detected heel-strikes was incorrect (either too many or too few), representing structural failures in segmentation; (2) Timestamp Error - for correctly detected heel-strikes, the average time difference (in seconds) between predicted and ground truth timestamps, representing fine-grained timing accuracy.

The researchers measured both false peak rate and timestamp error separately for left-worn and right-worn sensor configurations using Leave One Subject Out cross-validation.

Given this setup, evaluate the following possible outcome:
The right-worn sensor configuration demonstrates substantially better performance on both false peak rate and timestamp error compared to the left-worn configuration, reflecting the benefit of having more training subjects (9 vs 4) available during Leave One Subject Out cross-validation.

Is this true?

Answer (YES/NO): NO